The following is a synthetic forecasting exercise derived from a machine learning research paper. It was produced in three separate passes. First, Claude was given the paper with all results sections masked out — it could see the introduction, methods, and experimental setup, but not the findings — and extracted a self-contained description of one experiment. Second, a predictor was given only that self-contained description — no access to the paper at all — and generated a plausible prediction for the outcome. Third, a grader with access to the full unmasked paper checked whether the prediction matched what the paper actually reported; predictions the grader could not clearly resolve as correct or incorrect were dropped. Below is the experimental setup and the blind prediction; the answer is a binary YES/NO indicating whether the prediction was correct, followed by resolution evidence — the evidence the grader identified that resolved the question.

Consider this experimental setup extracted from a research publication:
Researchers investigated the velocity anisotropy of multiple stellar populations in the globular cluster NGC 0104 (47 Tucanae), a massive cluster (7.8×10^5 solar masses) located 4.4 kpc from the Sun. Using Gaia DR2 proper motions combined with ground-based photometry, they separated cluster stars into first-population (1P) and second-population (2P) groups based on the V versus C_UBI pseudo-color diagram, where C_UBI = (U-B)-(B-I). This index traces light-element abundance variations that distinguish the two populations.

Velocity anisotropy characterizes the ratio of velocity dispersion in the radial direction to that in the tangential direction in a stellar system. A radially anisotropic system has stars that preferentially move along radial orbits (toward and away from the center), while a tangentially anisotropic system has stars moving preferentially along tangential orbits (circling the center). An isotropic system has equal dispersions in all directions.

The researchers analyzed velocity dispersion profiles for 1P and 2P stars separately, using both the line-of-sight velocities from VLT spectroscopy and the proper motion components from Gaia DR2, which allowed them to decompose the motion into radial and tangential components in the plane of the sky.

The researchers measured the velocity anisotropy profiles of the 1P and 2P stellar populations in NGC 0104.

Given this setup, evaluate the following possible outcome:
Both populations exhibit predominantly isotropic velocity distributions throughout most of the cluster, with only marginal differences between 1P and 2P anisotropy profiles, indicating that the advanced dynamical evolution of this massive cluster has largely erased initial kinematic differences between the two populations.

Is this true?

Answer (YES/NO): NO